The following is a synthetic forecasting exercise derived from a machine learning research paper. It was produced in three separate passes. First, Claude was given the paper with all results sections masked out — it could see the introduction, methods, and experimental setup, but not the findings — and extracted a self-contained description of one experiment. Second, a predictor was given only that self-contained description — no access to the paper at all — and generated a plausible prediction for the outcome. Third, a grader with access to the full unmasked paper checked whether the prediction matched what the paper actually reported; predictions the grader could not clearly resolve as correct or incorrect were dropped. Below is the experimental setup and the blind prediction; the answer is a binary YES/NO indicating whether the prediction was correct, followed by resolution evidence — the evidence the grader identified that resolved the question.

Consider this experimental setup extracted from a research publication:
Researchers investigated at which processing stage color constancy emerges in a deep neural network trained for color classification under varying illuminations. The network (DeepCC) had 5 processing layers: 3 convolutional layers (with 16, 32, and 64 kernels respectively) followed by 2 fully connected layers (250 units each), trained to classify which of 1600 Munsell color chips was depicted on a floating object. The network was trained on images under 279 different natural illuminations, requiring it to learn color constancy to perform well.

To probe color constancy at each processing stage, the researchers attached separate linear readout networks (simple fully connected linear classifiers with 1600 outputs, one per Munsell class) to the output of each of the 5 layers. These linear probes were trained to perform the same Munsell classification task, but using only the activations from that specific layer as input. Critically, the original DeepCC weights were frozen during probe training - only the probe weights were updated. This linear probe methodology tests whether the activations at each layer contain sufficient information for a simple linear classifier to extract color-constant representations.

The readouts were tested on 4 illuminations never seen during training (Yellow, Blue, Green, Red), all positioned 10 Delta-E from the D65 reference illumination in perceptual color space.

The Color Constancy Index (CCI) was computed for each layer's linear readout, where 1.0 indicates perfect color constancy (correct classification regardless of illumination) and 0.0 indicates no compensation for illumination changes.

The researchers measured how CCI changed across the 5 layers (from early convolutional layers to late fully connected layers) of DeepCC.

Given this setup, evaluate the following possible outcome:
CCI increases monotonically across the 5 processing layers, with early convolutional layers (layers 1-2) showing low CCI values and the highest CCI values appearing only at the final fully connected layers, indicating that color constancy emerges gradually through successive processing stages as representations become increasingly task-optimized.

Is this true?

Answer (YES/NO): YES